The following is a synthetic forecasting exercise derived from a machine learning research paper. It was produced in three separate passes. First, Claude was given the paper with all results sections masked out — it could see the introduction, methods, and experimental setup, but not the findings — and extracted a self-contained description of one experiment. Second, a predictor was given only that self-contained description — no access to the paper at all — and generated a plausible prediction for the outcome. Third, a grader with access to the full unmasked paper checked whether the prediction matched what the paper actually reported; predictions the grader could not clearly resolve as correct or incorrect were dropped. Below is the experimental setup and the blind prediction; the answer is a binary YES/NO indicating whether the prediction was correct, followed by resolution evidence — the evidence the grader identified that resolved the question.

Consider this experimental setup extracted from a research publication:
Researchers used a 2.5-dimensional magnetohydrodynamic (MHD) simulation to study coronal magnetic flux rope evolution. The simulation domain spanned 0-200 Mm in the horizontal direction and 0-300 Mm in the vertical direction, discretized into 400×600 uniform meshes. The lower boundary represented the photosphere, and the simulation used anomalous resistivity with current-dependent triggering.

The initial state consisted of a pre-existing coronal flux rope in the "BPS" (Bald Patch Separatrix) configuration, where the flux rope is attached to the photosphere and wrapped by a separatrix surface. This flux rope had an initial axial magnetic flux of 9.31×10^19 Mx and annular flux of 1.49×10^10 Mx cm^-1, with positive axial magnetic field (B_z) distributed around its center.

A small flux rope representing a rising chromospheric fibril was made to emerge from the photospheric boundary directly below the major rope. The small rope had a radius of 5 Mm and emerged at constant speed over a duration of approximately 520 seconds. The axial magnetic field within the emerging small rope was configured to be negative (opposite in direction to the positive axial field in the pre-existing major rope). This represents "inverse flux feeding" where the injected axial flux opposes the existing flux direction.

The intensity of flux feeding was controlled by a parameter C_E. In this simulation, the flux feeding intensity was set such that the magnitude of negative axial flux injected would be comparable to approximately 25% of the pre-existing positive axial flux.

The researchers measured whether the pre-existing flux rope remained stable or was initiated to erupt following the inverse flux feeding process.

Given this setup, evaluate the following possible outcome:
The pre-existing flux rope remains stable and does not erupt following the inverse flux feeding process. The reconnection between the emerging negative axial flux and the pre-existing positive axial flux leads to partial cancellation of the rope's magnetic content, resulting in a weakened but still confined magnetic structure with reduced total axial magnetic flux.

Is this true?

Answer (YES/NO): NO